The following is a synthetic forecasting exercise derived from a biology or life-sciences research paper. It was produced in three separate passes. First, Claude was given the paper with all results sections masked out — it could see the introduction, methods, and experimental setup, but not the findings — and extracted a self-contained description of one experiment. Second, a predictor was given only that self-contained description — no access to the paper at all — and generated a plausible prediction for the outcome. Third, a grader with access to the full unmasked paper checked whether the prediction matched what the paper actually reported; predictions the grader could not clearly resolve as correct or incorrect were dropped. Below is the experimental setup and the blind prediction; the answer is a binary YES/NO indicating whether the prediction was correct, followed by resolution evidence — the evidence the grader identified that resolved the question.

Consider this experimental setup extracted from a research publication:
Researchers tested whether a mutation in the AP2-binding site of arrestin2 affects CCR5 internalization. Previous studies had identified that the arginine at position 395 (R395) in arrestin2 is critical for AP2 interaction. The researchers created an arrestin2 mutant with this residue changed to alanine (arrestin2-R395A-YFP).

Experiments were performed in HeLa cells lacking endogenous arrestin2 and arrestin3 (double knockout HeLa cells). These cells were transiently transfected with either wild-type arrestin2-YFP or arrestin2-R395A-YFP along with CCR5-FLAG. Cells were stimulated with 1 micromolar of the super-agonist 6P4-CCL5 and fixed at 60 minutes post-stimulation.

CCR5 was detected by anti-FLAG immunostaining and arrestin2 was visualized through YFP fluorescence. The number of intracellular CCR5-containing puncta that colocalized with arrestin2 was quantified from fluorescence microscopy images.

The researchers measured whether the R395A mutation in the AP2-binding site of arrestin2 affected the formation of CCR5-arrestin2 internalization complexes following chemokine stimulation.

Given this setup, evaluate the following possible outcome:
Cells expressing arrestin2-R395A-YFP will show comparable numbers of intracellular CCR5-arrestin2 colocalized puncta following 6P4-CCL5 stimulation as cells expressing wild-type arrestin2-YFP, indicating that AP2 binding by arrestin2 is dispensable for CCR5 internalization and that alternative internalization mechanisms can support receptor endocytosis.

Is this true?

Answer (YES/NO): NO